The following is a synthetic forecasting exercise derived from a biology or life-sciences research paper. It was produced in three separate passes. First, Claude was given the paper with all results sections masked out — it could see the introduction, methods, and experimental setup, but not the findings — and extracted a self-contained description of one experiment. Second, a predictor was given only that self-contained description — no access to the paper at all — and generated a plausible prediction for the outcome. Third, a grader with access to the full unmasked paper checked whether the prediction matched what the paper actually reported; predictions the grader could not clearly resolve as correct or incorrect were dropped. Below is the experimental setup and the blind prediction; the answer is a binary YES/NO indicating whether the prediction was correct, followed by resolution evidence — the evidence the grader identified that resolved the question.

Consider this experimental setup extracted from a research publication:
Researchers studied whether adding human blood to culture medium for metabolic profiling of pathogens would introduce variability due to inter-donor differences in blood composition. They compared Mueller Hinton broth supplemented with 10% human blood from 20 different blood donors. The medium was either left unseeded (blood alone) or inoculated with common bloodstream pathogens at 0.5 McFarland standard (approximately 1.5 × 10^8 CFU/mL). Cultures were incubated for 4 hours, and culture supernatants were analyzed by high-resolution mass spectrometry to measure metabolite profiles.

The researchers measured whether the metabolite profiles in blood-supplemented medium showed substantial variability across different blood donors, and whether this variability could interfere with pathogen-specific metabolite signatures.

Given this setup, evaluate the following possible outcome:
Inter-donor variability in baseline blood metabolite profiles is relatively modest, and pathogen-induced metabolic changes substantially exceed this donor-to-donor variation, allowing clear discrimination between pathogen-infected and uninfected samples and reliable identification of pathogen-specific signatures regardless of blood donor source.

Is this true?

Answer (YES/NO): YES